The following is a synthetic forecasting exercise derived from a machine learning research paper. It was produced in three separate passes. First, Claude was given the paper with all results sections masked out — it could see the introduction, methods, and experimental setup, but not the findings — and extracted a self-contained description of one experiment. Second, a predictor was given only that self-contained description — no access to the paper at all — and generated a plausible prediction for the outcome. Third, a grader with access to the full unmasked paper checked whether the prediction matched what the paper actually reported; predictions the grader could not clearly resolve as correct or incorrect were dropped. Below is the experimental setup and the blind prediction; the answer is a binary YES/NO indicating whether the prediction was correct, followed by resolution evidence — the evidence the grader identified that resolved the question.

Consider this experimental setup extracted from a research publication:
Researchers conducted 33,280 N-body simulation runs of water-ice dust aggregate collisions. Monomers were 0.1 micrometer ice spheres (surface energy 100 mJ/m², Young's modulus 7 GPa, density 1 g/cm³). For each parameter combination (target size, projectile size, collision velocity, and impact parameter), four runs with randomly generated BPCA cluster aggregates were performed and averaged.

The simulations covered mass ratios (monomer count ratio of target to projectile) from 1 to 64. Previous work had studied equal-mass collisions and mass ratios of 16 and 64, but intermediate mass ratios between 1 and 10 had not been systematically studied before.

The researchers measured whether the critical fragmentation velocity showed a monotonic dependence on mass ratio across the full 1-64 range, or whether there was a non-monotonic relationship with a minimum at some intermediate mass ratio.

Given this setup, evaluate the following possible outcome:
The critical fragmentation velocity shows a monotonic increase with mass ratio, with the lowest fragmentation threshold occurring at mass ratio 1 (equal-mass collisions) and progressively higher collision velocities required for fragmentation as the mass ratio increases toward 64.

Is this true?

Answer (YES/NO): NO